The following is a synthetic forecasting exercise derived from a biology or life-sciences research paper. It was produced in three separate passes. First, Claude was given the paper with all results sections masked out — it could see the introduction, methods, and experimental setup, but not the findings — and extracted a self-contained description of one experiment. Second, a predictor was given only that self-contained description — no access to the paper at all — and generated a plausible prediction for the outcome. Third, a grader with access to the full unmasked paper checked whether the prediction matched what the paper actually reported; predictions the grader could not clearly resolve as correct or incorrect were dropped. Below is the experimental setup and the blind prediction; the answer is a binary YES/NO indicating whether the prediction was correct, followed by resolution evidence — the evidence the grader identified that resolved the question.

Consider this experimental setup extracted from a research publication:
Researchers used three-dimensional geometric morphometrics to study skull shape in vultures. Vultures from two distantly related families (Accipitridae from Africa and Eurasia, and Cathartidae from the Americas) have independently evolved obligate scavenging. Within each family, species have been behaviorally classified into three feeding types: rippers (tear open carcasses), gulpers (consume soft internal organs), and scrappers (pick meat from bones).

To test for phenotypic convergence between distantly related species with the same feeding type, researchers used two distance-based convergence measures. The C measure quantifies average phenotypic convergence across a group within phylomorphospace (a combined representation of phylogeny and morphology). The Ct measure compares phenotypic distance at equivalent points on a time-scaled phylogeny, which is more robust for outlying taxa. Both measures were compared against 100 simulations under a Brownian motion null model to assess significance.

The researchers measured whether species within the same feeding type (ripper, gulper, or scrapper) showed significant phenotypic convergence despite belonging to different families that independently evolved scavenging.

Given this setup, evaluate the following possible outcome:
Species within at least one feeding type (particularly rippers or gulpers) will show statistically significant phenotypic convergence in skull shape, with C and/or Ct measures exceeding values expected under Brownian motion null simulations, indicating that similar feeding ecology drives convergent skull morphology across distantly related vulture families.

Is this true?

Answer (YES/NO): YES